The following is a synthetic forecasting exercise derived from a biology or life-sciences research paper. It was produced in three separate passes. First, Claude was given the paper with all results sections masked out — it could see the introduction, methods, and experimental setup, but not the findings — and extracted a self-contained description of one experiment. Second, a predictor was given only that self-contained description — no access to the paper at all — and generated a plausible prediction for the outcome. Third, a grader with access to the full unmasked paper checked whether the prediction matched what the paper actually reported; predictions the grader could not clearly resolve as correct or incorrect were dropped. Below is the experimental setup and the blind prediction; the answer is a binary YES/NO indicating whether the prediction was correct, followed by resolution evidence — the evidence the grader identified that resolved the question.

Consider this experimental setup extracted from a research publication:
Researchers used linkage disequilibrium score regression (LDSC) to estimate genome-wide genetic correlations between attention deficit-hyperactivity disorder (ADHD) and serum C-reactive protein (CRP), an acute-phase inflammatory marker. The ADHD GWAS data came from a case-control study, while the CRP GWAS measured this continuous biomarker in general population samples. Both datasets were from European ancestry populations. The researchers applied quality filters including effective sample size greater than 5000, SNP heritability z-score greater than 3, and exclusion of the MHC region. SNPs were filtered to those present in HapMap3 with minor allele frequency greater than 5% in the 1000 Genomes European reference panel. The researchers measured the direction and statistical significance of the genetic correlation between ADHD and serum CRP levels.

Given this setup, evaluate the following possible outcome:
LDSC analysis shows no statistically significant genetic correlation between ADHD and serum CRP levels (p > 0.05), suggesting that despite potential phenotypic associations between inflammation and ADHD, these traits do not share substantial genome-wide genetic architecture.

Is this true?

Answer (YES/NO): NO